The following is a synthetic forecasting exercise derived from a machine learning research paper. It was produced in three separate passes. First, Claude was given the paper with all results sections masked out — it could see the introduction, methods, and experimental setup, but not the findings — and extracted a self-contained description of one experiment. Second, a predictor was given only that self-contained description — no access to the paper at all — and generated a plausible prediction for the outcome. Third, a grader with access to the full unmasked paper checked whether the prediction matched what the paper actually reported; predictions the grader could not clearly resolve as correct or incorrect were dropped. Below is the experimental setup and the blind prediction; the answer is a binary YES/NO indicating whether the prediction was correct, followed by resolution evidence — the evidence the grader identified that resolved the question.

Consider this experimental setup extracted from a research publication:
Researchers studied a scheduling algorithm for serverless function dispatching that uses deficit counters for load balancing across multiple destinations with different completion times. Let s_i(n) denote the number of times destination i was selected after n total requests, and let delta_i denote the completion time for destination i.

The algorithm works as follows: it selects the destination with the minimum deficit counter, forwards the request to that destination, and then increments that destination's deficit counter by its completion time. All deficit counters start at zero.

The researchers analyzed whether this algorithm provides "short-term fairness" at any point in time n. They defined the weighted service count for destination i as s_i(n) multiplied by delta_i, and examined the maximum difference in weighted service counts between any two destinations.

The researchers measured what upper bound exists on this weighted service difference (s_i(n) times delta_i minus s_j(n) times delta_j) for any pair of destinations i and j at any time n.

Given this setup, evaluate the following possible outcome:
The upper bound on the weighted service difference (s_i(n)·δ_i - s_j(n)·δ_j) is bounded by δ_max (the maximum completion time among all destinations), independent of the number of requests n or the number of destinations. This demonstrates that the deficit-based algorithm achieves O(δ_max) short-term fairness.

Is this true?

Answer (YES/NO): YES